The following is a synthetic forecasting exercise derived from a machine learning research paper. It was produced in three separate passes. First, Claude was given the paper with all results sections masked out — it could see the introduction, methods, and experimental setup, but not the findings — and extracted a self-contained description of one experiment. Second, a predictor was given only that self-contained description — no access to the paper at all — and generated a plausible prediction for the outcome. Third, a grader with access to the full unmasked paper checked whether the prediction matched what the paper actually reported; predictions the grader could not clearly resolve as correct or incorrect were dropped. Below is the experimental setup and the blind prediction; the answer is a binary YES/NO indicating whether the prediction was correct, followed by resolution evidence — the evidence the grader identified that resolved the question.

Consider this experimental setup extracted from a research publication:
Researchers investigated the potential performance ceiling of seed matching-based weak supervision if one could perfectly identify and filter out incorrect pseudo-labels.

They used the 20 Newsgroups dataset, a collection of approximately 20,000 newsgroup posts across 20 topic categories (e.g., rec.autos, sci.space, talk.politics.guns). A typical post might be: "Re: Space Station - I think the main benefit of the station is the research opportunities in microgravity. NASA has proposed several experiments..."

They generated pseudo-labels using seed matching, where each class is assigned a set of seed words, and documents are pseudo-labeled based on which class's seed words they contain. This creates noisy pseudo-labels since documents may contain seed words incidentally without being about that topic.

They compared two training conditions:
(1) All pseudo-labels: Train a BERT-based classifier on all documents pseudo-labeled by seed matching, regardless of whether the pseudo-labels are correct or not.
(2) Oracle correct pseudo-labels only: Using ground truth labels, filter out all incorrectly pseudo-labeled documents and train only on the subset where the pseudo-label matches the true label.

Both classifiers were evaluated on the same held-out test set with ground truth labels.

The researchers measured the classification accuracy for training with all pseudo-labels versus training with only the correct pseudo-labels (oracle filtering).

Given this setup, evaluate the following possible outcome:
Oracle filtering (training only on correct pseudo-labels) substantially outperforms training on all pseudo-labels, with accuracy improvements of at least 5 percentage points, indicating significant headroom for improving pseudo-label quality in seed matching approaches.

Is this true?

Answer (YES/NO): YES